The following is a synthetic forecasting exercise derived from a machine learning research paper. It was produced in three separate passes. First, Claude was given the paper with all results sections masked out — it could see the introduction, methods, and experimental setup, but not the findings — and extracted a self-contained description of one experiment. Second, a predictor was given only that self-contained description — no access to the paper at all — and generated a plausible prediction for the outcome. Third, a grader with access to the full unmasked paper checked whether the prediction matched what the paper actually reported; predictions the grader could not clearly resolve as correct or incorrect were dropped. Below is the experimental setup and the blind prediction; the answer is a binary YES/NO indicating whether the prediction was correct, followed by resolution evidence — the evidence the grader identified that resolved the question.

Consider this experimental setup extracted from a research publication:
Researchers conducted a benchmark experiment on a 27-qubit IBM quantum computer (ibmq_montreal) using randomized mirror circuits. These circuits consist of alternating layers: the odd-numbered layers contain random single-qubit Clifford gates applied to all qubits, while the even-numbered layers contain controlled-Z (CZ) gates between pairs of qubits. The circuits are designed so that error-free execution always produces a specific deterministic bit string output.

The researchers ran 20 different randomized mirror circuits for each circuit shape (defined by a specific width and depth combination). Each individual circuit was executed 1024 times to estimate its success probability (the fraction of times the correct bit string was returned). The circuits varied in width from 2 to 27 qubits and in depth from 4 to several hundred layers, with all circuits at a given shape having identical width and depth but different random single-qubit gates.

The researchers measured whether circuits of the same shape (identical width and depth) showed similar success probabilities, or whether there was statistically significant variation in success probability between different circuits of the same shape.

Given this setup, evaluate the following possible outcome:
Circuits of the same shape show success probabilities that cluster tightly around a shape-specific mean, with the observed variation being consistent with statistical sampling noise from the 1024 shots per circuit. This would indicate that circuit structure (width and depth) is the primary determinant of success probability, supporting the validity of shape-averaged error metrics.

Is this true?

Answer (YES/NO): NO